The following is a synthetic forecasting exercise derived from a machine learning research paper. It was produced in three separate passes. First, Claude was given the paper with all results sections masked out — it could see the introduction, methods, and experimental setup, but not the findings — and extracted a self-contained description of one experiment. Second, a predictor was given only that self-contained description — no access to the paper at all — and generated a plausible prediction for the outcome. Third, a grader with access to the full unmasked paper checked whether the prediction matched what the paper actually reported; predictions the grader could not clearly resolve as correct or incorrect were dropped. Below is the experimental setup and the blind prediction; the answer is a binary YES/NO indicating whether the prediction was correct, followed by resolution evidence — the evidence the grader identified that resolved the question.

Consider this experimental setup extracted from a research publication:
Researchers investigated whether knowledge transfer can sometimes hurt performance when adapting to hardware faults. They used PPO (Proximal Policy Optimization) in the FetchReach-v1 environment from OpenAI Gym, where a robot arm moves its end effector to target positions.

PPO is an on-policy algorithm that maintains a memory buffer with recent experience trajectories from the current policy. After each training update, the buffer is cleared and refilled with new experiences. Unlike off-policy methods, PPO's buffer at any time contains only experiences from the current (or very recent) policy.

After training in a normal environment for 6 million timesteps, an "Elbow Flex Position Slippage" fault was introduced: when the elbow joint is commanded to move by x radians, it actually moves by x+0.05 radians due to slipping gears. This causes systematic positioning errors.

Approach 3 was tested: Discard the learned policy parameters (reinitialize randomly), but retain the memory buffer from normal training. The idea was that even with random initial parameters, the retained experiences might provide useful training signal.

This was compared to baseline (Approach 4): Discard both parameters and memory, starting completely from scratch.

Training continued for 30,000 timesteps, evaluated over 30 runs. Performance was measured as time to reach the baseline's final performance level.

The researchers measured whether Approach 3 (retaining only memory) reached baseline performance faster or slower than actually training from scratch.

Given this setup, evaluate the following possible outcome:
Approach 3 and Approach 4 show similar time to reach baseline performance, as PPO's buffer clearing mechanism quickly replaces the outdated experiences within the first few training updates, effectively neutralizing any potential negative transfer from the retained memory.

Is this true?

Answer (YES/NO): NO